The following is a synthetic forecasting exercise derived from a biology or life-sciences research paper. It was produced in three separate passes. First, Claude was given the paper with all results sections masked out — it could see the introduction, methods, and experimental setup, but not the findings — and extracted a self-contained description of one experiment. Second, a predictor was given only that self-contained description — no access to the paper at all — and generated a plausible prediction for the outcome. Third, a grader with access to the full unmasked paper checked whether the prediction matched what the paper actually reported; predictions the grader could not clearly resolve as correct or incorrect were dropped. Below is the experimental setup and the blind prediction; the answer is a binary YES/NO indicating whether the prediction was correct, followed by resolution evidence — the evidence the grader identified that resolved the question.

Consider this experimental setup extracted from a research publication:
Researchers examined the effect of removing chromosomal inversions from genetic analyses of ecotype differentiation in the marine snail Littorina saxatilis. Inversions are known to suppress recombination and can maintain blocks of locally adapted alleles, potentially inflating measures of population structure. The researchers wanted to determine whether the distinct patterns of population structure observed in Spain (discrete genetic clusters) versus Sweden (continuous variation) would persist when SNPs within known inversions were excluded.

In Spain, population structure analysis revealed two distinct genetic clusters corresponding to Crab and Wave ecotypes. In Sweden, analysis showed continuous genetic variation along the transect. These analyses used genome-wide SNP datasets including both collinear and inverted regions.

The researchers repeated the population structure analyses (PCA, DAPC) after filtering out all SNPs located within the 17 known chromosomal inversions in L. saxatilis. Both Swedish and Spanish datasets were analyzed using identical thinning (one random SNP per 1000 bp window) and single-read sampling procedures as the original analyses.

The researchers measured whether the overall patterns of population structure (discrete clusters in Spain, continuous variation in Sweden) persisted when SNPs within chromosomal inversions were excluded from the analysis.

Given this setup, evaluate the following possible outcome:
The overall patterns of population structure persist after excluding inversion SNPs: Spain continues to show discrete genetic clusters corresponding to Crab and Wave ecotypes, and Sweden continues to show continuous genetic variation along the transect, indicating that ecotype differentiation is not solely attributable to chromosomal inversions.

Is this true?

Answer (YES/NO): YES